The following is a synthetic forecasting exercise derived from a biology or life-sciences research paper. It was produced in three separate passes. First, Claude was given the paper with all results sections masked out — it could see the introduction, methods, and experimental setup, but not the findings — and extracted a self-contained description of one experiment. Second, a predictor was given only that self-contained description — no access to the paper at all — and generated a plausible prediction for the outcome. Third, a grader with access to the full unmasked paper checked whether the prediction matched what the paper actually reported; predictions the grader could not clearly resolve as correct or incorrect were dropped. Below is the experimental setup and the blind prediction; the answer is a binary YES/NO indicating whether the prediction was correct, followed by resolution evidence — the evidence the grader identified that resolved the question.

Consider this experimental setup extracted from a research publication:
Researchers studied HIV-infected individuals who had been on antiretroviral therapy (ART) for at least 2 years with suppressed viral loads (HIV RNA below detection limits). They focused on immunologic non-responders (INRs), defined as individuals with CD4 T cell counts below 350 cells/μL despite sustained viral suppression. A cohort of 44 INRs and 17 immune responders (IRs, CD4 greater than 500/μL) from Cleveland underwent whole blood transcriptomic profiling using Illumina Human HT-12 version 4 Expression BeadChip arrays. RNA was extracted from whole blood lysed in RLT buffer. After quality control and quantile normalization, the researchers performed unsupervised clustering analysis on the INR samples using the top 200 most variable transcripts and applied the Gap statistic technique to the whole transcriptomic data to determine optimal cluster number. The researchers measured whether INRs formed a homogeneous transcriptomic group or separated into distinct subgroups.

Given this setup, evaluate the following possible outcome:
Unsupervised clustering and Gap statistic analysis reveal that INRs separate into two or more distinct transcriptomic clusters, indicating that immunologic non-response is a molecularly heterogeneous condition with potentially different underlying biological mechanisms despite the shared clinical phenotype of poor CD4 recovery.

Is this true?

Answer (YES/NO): YES